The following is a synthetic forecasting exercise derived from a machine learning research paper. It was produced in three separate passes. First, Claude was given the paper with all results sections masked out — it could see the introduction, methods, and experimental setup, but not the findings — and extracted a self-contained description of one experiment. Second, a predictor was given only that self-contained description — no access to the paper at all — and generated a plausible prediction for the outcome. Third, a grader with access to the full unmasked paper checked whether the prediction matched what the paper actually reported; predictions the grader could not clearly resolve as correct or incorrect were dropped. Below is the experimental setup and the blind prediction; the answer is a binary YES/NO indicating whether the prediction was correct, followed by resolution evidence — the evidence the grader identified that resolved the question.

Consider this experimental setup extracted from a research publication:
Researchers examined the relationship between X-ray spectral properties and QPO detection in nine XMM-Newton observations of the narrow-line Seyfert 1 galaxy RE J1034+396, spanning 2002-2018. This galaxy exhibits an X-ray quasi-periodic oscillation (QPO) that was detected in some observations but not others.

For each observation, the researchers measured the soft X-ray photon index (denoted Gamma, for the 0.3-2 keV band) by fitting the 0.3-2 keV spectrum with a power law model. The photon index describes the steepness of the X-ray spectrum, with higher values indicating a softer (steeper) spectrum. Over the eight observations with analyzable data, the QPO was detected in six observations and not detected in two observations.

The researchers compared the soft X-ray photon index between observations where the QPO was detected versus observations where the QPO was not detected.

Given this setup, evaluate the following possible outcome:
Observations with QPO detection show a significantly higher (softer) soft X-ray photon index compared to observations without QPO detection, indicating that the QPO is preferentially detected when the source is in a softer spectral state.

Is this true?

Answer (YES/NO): NO